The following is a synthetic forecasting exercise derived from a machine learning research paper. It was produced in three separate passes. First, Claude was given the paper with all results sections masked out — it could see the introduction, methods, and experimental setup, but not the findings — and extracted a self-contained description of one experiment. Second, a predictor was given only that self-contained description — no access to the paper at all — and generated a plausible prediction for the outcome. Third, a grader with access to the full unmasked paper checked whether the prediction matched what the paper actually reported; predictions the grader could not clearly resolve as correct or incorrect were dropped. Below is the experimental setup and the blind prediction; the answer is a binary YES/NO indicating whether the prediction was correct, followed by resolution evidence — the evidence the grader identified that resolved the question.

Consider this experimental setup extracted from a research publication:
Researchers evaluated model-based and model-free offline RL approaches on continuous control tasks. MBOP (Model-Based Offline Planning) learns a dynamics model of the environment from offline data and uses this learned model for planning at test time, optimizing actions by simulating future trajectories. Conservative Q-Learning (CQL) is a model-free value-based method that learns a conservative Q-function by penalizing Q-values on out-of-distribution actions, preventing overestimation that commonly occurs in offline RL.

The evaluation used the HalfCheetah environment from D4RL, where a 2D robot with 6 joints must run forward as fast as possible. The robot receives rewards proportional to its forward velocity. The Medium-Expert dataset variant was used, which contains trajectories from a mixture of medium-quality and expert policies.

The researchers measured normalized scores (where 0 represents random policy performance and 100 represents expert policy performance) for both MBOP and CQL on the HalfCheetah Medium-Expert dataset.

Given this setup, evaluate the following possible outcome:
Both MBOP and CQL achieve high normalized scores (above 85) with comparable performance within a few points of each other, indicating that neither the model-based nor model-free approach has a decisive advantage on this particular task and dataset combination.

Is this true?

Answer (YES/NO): NO